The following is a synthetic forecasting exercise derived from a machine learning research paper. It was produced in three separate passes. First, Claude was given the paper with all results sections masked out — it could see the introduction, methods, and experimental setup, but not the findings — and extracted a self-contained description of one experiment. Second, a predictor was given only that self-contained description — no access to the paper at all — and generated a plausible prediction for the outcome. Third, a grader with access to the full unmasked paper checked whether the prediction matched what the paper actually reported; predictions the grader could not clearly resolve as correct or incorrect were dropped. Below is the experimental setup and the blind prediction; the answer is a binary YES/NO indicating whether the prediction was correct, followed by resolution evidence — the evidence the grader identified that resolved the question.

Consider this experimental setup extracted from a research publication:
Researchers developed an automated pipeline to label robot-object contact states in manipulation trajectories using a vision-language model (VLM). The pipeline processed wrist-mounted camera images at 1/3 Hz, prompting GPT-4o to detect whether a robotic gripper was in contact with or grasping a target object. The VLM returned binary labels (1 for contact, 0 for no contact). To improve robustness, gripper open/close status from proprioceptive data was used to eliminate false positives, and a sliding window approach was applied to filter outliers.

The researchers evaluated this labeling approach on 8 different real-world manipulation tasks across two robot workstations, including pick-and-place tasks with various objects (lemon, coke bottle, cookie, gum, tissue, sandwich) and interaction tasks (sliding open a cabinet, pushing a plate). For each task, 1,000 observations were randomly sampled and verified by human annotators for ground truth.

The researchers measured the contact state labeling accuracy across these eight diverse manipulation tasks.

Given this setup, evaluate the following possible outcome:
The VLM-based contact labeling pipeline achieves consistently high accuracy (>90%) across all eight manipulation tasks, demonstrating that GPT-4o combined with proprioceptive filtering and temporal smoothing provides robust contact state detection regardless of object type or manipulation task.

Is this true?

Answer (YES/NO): NO